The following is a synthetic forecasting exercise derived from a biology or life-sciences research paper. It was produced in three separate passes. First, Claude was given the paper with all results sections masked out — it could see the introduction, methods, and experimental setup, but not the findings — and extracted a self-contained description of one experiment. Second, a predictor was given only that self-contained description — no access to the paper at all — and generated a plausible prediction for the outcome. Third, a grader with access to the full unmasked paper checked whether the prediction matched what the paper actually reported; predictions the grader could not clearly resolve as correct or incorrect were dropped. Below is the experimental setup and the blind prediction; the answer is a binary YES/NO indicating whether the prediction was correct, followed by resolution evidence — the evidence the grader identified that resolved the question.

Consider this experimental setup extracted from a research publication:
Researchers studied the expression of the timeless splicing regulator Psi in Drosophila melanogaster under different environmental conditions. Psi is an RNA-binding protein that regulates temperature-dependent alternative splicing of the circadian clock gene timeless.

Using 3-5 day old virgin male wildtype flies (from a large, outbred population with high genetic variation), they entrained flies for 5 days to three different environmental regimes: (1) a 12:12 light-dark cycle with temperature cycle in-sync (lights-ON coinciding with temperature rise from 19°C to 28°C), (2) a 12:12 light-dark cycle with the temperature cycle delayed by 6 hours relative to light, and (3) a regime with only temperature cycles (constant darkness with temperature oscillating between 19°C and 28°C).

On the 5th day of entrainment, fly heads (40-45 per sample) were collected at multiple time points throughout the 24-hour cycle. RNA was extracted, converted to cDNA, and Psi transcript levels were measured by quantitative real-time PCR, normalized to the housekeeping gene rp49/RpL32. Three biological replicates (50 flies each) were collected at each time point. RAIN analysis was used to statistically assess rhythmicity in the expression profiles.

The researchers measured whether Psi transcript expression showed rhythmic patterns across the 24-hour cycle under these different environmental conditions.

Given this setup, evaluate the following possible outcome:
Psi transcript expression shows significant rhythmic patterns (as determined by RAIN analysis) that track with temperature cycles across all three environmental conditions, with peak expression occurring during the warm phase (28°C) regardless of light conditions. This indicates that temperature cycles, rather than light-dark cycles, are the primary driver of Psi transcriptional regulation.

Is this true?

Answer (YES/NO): NO